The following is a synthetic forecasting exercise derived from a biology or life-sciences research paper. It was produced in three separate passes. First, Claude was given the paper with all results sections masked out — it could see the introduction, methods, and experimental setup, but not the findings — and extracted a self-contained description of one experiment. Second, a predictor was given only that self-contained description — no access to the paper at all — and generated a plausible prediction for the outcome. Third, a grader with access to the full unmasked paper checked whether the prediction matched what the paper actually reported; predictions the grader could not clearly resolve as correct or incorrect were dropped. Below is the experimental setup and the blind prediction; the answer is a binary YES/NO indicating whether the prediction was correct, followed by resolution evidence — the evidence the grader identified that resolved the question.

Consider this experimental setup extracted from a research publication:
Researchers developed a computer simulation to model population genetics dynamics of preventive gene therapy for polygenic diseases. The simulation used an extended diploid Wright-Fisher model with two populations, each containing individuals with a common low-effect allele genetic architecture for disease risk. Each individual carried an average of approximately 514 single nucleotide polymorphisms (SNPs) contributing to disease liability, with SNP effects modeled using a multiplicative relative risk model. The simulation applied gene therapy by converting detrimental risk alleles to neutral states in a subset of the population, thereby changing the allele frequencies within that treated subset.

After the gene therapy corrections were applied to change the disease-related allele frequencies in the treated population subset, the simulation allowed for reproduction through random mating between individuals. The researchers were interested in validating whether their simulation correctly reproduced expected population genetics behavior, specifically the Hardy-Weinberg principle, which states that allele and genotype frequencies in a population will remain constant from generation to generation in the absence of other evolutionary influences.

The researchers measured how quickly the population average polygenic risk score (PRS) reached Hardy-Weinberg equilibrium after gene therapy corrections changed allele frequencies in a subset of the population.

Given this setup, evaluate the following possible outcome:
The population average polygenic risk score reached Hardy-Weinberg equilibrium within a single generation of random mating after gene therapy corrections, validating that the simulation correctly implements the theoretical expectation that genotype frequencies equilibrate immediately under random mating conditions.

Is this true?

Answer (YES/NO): YES